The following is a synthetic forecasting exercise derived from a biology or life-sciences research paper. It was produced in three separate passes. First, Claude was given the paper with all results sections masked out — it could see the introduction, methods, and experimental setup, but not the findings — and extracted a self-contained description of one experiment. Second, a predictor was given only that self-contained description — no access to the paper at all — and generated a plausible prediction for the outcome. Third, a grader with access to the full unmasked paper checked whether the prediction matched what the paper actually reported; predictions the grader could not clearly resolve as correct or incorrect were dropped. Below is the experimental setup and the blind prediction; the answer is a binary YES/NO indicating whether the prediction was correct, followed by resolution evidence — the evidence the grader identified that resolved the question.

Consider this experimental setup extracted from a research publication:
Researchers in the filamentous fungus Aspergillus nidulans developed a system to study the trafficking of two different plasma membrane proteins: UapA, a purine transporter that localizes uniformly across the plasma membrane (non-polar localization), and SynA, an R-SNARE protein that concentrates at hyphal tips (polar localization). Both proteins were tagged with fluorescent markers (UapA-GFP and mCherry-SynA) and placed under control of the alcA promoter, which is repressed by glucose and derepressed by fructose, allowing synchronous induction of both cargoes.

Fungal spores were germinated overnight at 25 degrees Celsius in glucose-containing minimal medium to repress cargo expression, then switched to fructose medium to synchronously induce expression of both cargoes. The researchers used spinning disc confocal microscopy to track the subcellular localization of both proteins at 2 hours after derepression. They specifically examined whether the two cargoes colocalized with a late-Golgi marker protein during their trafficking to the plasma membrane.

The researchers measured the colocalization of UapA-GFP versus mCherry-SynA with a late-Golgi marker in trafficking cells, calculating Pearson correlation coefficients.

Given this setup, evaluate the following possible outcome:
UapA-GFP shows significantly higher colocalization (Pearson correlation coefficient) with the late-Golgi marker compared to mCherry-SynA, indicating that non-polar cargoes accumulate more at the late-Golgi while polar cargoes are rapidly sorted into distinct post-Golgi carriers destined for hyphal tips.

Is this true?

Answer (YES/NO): NO